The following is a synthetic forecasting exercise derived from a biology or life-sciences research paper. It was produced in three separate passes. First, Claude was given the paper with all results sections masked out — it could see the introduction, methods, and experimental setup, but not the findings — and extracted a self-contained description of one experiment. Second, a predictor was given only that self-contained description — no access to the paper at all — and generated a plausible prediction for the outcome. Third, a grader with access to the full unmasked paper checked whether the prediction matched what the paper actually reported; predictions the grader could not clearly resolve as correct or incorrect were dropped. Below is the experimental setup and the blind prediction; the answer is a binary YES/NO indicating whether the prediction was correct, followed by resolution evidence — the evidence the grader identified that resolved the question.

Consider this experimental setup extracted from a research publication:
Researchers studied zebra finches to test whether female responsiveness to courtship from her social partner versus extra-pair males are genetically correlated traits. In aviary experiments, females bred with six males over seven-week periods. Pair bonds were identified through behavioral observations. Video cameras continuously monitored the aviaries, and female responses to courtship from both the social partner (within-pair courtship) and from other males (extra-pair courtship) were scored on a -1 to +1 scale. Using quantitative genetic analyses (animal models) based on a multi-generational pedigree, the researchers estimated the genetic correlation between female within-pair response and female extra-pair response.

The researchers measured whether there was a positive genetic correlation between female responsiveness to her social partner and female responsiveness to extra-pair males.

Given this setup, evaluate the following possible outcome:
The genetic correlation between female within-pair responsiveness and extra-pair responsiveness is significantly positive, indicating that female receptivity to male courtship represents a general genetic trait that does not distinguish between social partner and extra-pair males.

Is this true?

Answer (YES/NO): NO